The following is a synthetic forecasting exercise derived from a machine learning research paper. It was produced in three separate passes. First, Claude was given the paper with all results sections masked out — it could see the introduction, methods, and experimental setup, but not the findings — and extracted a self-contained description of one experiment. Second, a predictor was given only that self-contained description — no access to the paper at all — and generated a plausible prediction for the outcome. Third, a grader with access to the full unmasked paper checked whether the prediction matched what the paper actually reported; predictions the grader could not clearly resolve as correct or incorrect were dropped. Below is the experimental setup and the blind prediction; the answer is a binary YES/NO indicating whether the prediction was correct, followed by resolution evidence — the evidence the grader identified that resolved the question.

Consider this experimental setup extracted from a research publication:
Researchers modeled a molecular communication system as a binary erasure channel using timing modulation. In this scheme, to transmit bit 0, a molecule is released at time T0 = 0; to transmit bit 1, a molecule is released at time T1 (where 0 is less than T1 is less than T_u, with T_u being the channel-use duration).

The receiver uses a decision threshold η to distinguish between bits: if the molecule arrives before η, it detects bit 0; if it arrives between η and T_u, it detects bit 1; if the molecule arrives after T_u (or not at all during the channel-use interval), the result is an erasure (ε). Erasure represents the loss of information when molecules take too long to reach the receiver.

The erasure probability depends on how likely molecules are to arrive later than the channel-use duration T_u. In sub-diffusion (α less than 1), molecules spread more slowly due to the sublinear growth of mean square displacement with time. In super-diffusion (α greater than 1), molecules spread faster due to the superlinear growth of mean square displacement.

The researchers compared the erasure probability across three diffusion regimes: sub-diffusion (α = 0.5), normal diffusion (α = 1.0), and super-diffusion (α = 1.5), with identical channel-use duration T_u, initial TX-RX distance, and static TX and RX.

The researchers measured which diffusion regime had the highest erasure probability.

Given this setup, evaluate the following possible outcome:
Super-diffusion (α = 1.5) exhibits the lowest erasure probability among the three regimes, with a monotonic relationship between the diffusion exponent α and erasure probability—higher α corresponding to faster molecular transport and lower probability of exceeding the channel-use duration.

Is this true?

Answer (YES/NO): YES